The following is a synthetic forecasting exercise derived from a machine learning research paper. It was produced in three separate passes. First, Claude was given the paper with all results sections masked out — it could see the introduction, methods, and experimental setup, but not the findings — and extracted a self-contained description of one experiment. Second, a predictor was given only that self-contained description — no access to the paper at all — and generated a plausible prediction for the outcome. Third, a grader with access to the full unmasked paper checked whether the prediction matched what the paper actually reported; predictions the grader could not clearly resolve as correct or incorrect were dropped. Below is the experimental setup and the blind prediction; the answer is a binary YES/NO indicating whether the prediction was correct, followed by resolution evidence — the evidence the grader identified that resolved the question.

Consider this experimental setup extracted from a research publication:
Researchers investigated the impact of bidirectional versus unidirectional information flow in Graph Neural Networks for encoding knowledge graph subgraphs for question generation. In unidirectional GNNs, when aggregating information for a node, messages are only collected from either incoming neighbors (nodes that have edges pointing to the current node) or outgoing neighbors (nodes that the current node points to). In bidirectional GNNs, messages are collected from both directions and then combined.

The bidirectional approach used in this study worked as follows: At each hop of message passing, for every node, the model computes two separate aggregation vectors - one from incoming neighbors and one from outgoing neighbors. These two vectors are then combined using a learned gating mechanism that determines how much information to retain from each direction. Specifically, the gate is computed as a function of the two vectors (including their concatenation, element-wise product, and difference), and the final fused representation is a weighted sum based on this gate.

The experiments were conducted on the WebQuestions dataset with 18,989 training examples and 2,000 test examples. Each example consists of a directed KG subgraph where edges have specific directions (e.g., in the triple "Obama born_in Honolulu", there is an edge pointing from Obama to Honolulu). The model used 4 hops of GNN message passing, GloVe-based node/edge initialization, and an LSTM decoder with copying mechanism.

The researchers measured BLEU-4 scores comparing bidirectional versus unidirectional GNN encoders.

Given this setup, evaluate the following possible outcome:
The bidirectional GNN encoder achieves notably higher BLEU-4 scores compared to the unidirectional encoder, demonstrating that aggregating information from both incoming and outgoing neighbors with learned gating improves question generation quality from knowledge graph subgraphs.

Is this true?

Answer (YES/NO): YES